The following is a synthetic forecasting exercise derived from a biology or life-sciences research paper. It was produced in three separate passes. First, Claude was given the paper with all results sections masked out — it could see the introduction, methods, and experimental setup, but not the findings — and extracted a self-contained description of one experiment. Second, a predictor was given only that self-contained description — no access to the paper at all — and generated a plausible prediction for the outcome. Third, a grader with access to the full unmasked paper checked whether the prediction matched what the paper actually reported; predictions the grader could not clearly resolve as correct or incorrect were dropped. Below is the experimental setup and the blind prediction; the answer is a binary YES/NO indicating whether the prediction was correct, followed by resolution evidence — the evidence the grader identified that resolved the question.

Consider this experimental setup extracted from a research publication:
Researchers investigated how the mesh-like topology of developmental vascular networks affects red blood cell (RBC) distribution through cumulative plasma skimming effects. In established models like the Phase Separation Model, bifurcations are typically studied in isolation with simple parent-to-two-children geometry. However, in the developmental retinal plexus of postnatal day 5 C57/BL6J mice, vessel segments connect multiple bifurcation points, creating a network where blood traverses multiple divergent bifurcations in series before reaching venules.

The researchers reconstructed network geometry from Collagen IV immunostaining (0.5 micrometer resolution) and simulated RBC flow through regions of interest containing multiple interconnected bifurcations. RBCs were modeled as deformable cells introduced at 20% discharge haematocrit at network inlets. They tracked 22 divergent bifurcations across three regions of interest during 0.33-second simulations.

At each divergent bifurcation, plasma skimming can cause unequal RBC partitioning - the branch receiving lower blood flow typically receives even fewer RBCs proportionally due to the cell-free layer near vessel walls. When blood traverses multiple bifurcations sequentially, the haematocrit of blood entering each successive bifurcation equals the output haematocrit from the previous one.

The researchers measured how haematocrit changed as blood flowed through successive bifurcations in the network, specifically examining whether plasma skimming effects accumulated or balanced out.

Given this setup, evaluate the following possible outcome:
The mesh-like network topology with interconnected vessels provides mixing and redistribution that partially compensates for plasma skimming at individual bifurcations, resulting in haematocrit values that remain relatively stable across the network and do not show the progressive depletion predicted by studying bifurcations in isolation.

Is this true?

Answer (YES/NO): NO